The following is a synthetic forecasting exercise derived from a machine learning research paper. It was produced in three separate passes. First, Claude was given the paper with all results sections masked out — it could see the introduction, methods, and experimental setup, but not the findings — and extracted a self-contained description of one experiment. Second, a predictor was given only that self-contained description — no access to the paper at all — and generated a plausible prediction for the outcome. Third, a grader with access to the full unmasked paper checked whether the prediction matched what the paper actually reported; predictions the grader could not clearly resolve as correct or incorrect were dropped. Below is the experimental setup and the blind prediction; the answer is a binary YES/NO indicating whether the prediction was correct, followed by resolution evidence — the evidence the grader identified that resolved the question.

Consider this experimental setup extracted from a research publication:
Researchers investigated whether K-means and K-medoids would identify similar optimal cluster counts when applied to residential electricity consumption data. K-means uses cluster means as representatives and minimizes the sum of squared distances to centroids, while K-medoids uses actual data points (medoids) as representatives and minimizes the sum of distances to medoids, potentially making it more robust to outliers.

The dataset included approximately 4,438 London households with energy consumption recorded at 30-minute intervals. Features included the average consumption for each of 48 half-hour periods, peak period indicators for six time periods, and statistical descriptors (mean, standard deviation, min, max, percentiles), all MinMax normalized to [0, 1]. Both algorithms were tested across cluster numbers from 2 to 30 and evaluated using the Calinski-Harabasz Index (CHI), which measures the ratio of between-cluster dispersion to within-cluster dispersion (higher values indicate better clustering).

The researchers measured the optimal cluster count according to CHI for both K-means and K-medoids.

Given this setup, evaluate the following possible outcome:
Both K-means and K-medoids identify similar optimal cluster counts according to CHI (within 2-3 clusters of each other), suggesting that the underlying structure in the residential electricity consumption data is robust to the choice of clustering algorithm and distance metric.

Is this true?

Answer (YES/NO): YES